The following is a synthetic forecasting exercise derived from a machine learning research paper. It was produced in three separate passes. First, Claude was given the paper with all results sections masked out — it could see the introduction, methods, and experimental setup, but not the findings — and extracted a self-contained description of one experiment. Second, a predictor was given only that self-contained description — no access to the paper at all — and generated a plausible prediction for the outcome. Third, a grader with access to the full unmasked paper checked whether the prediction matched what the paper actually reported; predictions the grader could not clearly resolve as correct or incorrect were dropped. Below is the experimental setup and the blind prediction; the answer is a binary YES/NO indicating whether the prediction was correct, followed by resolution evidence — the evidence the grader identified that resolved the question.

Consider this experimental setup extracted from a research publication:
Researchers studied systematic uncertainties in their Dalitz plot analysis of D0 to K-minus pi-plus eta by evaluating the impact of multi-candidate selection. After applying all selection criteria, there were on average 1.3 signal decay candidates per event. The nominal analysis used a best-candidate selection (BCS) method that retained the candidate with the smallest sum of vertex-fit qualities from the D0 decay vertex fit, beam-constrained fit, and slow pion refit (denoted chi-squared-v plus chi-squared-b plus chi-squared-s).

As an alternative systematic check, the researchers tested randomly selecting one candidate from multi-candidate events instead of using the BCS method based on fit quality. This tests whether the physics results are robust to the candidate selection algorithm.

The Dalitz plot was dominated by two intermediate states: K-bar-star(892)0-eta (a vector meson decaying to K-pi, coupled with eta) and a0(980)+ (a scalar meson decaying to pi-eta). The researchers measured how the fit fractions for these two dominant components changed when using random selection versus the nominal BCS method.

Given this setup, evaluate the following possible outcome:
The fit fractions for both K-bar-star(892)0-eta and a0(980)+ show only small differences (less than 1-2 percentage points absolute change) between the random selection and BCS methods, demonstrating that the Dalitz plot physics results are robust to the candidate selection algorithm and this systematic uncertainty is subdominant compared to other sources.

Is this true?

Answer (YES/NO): YES